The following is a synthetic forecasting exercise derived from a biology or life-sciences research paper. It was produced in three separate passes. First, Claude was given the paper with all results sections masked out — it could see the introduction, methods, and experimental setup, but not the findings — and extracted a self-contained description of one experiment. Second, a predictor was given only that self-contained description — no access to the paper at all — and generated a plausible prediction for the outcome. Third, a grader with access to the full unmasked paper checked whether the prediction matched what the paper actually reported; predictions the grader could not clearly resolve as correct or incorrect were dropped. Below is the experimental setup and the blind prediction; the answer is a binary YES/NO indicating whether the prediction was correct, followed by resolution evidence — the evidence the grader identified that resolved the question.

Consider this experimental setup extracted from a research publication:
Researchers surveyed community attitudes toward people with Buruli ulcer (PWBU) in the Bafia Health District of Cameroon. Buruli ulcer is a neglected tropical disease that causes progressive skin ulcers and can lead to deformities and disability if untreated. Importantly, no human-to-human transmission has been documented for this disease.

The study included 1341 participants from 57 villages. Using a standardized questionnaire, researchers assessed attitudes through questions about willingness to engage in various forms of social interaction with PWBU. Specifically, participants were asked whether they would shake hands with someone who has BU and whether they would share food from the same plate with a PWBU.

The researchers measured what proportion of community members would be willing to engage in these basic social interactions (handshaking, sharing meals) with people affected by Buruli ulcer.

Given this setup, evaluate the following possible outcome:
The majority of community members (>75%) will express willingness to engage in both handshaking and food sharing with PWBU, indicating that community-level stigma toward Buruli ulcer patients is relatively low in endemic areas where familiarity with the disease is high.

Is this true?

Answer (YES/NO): NO